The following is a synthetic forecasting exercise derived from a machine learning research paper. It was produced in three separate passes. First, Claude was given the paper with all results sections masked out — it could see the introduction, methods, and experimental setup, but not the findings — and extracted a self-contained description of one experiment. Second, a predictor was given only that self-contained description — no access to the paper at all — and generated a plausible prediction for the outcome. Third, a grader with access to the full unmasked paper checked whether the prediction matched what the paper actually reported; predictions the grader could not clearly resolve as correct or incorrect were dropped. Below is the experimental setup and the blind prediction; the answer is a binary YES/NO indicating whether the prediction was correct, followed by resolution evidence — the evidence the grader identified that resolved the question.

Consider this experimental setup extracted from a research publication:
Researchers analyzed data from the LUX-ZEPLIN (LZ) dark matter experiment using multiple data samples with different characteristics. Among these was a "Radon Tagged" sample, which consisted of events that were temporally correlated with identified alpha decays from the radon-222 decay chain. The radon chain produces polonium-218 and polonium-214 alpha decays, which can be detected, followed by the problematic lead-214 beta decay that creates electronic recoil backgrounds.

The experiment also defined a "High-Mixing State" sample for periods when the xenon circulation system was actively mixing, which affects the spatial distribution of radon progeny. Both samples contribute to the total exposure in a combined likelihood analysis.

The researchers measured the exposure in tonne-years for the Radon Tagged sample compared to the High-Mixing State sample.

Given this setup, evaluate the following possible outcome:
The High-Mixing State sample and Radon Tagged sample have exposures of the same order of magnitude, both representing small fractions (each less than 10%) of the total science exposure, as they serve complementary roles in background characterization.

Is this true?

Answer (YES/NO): NO